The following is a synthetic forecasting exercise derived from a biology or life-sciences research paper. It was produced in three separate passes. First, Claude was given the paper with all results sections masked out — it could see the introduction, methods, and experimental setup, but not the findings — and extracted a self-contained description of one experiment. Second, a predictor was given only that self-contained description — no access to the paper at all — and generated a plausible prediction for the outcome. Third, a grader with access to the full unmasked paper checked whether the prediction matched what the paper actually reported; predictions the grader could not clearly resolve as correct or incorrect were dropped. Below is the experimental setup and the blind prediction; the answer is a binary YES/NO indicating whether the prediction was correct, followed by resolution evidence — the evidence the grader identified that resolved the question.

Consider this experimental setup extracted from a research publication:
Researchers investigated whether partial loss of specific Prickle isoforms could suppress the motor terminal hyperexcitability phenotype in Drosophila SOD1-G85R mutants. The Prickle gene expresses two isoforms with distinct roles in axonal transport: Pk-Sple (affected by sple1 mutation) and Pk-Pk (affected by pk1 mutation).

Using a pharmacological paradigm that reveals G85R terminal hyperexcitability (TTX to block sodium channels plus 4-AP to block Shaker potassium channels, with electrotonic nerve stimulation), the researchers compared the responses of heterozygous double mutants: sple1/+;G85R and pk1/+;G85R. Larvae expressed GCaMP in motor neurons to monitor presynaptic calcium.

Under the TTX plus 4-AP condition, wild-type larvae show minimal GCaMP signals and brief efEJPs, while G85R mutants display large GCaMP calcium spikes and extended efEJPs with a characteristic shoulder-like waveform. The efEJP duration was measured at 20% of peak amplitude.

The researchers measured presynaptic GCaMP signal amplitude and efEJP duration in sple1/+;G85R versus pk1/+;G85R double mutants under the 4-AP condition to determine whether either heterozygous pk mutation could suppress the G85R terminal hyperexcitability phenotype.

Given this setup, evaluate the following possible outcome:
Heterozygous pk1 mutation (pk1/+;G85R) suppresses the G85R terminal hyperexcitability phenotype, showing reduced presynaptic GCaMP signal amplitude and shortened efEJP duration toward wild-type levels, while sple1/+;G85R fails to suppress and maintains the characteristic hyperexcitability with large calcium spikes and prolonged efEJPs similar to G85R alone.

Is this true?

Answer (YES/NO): NO